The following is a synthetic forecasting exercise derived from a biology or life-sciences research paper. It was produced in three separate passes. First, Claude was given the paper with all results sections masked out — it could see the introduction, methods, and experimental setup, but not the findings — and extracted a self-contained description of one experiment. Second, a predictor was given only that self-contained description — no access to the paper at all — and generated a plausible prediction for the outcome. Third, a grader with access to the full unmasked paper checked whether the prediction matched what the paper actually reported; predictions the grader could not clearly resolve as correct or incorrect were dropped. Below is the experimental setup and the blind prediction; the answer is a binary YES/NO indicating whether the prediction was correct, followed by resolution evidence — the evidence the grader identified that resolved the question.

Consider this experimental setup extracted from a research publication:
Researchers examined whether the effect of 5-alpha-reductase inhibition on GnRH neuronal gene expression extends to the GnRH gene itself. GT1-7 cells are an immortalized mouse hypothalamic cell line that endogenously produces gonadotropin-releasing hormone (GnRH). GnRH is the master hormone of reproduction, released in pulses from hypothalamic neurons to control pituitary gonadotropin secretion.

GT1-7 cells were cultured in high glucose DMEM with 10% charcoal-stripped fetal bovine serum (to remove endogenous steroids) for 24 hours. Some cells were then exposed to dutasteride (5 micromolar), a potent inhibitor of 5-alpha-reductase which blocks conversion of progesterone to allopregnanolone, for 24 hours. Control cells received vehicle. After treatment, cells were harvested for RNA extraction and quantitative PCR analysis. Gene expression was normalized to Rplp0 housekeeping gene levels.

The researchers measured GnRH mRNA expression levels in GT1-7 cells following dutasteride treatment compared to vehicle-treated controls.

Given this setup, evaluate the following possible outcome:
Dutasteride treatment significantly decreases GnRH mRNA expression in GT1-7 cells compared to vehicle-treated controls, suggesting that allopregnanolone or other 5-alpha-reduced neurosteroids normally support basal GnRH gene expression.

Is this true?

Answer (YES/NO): YES